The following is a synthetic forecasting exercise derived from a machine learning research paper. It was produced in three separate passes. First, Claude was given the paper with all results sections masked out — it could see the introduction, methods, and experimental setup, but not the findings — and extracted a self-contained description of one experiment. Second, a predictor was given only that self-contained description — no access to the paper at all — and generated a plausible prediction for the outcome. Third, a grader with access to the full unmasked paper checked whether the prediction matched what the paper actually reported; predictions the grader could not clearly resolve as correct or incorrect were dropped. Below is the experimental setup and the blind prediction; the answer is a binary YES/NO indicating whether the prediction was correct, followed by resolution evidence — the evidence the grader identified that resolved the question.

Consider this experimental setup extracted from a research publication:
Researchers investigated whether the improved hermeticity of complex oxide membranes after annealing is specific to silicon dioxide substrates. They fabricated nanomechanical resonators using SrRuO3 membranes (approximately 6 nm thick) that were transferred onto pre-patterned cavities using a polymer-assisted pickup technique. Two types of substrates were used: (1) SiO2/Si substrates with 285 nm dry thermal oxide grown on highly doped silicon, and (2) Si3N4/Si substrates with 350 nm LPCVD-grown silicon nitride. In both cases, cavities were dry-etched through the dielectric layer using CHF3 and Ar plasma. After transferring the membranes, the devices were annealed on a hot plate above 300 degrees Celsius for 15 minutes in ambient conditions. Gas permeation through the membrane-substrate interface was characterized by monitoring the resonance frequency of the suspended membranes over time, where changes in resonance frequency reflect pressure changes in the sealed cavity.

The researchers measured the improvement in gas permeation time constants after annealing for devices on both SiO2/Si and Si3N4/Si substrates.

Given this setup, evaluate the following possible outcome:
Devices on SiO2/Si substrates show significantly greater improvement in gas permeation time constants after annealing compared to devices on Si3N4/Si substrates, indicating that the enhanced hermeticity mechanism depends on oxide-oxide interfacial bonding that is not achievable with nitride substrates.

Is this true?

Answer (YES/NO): YES